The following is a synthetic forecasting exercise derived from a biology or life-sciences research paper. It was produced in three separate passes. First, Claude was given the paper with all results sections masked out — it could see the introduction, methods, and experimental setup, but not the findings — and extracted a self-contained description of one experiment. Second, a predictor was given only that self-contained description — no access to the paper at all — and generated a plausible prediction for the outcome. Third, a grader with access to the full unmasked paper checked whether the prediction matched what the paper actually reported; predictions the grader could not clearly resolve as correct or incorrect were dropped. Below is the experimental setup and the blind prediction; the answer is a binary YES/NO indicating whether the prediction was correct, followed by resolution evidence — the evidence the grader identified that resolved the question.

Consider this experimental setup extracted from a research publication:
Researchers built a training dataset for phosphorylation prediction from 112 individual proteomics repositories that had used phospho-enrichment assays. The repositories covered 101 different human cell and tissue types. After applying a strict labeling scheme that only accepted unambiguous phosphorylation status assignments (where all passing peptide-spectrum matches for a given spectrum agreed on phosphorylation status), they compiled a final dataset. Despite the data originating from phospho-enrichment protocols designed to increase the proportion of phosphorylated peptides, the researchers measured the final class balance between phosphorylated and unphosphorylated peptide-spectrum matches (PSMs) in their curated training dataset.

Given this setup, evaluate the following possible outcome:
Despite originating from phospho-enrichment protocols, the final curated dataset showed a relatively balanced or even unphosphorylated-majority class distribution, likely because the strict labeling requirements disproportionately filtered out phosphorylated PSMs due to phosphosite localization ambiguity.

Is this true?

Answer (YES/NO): YES